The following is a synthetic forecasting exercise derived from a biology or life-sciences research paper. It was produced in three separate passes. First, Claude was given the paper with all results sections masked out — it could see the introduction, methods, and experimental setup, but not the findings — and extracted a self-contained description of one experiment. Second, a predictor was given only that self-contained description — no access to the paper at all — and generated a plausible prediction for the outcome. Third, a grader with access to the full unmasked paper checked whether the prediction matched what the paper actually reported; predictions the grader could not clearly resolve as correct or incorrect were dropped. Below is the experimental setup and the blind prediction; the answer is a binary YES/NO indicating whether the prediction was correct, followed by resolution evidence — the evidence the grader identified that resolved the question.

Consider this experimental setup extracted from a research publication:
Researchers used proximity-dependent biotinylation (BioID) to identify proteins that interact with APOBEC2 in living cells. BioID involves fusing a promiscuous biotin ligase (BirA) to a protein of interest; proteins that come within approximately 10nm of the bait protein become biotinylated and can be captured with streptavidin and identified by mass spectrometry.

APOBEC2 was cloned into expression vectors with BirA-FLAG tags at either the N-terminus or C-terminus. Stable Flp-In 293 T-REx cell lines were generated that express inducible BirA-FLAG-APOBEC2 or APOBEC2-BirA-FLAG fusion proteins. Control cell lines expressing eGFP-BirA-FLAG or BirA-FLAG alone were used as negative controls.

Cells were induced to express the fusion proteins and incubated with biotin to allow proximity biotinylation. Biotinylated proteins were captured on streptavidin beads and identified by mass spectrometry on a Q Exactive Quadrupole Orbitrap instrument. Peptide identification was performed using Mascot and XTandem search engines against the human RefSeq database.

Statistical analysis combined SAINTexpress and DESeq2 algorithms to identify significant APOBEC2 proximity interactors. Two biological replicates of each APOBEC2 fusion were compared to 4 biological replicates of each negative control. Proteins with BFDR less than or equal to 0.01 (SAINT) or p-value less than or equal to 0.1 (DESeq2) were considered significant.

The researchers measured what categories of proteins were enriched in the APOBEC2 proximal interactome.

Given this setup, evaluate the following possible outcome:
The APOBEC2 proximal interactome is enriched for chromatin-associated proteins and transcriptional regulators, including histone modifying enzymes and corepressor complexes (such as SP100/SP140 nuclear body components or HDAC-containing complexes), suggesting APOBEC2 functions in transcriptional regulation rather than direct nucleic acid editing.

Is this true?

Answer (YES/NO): YES